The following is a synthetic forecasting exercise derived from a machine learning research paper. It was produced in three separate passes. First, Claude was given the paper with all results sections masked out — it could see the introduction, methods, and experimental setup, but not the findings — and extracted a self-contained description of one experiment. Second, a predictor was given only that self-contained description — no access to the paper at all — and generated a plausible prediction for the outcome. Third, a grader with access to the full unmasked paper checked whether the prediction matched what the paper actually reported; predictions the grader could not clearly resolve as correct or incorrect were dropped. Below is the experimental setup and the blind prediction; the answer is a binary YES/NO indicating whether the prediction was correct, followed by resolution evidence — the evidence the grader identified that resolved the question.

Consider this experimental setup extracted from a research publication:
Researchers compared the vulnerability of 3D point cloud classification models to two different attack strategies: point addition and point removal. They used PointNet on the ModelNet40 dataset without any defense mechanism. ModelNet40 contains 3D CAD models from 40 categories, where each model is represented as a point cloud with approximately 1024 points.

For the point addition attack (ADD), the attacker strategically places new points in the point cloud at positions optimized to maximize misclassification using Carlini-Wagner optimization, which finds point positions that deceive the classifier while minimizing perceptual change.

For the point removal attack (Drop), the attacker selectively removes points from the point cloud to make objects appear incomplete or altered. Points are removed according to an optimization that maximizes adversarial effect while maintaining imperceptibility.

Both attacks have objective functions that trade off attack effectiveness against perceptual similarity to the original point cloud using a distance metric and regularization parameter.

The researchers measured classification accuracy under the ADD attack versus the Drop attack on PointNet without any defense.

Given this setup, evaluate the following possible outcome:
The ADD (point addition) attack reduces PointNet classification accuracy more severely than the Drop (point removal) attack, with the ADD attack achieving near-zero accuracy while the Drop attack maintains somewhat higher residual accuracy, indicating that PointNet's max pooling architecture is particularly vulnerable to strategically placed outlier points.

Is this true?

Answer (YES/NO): NO